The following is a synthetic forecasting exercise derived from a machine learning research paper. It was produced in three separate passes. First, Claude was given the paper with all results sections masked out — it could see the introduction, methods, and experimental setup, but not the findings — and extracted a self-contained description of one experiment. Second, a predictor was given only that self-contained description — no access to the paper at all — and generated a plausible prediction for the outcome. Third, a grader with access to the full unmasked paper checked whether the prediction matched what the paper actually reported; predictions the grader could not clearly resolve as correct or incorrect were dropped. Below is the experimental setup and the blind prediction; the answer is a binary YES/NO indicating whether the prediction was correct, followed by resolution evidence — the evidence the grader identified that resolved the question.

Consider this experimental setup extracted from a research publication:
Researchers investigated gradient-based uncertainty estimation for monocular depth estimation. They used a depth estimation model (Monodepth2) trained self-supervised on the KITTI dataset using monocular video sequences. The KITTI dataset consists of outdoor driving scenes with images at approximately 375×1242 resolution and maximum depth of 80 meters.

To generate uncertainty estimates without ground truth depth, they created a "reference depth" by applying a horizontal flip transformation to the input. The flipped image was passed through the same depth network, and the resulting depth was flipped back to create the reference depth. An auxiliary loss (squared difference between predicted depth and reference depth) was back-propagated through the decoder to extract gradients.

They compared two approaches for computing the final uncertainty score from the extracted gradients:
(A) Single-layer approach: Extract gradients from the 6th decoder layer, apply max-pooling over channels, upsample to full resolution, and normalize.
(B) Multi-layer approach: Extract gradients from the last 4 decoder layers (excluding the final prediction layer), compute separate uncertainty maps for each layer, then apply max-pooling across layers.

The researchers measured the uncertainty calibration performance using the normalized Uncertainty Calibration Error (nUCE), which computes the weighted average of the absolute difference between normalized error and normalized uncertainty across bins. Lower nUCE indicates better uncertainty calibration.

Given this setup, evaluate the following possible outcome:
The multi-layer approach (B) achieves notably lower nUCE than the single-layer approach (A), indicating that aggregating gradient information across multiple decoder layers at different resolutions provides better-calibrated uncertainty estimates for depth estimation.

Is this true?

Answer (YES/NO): NO